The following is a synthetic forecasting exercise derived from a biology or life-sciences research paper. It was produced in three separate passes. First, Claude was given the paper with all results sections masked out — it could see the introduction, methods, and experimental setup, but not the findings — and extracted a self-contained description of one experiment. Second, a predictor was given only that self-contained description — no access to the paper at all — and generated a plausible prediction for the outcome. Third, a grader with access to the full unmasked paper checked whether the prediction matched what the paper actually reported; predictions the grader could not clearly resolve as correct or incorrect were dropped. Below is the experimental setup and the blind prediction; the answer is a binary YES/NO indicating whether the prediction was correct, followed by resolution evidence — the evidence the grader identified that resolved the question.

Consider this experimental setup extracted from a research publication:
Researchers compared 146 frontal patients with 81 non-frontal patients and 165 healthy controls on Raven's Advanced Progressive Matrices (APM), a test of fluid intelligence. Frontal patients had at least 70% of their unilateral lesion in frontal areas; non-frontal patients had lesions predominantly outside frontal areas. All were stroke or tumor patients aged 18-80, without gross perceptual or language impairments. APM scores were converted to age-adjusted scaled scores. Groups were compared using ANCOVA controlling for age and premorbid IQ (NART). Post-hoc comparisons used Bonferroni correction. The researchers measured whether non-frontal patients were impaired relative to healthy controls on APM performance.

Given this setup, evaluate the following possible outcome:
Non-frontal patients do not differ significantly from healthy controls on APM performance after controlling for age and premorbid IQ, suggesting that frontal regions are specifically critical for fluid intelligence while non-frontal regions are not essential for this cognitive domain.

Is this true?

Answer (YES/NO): YES